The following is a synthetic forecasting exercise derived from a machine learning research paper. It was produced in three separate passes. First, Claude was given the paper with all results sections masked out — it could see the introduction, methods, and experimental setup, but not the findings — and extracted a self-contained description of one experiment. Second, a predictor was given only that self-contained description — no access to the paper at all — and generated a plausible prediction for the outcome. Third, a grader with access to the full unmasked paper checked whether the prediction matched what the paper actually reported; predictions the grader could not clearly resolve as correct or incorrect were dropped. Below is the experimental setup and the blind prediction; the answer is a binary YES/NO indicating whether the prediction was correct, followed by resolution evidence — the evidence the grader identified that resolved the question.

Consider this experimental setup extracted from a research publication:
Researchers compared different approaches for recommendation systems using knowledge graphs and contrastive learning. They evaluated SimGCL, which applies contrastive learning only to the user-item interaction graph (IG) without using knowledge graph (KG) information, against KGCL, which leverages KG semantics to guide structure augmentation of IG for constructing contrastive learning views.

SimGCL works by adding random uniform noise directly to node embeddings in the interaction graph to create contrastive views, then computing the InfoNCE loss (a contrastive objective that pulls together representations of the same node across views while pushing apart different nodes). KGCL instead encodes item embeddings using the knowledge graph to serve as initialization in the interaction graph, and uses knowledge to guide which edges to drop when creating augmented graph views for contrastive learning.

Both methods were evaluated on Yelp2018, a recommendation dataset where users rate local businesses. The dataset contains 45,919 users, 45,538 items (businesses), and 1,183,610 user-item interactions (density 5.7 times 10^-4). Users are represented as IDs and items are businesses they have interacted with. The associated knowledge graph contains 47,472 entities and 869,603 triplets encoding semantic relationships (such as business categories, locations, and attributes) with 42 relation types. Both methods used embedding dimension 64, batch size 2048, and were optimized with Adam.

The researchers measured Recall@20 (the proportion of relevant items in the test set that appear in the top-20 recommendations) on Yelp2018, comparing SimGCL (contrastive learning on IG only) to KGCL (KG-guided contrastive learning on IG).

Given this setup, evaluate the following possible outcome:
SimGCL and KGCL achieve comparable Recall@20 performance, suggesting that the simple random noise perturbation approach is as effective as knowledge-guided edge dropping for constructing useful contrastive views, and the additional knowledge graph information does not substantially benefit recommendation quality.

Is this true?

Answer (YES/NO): NO